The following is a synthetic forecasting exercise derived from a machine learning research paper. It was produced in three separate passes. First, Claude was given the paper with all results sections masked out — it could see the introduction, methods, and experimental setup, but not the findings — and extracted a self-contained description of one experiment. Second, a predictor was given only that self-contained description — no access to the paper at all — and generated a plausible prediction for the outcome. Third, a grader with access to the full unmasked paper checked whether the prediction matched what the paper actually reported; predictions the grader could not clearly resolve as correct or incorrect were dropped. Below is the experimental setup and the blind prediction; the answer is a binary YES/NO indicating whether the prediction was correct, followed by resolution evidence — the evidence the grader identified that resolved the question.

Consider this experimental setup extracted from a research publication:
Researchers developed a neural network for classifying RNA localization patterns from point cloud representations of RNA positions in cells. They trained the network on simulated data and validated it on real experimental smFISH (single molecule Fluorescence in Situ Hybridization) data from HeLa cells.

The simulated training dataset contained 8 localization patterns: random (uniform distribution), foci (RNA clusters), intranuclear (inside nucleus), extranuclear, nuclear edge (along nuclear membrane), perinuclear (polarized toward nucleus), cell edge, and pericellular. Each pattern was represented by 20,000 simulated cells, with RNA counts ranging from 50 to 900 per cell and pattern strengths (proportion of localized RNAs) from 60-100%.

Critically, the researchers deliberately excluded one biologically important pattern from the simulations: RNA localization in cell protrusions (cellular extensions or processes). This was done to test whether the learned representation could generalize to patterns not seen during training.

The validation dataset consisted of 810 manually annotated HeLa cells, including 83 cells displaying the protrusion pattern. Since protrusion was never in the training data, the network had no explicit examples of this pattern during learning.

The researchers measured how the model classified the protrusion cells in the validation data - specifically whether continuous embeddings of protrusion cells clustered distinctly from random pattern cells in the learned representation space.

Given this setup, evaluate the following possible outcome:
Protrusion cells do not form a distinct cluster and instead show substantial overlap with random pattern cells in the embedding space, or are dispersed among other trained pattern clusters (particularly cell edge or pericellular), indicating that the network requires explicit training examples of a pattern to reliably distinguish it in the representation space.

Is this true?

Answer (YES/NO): NO